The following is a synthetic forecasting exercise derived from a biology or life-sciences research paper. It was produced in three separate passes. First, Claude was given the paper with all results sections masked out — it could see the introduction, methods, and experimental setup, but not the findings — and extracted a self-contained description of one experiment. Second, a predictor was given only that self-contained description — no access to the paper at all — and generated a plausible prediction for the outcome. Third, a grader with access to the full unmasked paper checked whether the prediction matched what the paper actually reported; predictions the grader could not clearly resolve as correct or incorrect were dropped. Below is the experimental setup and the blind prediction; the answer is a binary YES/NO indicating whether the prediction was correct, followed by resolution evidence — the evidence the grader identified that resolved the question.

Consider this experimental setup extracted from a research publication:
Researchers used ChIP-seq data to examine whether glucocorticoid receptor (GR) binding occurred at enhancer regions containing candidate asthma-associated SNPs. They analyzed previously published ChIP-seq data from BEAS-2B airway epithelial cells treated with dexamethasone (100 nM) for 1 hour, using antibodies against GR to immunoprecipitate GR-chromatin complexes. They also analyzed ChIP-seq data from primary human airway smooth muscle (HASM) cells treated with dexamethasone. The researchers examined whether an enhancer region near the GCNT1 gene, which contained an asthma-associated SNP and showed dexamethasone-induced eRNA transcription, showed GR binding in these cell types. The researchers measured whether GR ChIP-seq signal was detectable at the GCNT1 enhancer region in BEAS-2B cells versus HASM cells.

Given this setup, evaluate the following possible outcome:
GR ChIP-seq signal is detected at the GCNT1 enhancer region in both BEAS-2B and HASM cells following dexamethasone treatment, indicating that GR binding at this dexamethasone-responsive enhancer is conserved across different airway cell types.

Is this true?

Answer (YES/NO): YES